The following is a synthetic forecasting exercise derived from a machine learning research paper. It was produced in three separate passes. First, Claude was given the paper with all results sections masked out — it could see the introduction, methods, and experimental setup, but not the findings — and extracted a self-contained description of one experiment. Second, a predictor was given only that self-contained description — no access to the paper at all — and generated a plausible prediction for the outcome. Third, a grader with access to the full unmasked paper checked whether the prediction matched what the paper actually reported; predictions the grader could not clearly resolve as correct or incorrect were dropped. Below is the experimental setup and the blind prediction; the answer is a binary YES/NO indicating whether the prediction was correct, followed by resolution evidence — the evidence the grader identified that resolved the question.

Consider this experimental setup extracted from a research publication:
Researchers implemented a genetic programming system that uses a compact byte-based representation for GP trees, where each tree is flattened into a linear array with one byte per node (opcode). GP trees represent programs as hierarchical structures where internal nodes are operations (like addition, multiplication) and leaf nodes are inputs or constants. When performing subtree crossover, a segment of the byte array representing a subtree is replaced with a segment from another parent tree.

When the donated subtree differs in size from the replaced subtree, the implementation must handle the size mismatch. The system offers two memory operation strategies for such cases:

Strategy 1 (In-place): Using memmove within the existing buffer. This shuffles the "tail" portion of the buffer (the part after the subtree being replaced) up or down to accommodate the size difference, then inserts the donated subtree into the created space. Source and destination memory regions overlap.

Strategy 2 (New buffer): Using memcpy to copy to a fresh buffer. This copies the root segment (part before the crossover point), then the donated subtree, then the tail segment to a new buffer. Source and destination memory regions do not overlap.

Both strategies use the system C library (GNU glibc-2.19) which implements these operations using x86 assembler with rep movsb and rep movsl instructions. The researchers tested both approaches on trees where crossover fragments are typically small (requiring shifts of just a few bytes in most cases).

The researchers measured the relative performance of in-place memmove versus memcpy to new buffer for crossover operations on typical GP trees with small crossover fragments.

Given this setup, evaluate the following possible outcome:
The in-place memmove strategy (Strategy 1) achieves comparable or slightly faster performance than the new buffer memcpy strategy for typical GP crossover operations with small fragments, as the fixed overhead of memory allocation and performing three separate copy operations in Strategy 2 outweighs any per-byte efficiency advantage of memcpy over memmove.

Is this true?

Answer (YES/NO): YES